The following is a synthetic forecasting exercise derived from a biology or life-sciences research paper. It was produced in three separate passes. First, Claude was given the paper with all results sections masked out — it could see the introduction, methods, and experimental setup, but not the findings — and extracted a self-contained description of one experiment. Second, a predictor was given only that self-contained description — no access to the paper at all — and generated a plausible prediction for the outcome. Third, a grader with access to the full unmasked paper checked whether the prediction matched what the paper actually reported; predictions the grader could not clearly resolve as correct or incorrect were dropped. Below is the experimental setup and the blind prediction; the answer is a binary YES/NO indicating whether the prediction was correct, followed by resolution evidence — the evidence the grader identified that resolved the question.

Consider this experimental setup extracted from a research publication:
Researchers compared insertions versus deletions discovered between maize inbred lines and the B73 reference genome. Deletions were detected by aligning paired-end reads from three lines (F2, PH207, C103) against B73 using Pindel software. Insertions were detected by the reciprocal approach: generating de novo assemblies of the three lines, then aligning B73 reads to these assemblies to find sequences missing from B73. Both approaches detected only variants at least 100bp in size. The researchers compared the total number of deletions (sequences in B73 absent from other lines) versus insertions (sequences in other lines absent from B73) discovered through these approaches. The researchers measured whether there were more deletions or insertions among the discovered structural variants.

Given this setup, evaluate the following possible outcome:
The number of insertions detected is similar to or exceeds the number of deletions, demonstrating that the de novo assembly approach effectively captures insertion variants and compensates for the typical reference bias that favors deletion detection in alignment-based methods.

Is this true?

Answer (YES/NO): YES